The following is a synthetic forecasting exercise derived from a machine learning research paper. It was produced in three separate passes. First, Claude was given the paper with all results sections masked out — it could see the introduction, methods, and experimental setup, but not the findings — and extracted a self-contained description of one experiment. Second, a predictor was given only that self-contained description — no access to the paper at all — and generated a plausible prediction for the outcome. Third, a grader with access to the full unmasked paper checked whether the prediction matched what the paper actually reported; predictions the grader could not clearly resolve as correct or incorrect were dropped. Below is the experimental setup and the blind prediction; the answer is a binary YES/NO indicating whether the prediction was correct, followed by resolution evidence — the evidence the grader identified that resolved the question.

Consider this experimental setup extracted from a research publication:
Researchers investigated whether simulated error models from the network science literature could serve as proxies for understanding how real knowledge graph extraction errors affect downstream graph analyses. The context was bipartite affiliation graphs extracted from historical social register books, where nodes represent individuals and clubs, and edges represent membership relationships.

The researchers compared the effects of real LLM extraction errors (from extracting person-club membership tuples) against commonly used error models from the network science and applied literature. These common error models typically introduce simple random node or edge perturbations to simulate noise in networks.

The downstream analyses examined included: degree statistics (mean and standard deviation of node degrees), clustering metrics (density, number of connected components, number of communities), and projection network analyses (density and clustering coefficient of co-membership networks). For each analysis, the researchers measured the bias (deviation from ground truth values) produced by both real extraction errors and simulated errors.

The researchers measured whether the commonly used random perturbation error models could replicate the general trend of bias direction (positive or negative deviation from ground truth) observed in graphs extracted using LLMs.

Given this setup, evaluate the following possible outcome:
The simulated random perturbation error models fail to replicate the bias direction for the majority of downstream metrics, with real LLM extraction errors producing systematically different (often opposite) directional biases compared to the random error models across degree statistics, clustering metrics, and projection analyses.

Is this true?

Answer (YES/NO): NO